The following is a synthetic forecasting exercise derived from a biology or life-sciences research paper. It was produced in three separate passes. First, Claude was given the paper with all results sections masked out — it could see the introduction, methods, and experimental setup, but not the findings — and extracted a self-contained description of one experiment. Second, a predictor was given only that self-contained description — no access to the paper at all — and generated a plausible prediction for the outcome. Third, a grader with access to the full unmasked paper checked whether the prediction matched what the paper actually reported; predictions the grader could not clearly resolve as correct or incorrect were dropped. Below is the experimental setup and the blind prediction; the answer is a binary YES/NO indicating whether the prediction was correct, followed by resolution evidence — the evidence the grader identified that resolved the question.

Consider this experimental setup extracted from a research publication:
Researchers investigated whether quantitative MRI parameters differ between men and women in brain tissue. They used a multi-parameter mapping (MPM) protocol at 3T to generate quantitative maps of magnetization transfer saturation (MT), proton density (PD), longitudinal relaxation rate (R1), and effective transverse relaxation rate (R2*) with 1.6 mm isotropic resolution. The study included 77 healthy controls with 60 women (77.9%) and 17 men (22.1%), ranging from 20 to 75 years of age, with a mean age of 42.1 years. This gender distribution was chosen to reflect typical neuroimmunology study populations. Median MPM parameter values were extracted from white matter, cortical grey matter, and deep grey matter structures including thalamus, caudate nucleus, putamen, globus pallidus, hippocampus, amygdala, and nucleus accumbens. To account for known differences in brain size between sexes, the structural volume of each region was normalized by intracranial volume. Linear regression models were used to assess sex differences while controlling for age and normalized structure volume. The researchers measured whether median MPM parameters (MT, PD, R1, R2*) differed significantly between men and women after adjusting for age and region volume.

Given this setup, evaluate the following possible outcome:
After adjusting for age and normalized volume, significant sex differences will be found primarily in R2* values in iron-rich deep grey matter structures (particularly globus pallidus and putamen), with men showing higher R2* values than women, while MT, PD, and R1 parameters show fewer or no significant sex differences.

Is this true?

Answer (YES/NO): NO